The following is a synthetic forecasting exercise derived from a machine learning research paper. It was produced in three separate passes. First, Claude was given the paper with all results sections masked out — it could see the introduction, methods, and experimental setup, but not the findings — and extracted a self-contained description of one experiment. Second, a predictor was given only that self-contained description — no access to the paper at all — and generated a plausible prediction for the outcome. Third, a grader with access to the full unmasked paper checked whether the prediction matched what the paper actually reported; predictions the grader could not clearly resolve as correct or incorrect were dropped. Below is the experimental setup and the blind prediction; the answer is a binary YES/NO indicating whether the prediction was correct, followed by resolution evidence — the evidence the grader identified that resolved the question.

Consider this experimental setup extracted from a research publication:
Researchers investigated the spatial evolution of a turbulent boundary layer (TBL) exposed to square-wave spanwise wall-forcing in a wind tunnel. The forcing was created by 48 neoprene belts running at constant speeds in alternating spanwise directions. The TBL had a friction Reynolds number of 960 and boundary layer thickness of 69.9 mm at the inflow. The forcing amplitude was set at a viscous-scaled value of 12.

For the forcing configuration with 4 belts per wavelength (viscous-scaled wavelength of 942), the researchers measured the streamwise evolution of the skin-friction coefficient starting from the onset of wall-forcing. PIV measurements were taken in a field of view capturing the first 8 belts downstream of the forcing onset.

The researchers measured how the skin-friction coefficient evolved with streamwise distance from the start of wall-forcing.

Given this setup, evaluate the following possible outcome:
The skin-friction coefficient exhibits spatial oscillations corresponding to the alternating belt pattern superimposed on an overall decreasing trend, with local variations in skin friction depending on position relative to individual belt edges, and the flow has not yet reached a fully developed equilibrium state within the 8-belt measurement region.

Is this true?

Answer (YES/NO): NO